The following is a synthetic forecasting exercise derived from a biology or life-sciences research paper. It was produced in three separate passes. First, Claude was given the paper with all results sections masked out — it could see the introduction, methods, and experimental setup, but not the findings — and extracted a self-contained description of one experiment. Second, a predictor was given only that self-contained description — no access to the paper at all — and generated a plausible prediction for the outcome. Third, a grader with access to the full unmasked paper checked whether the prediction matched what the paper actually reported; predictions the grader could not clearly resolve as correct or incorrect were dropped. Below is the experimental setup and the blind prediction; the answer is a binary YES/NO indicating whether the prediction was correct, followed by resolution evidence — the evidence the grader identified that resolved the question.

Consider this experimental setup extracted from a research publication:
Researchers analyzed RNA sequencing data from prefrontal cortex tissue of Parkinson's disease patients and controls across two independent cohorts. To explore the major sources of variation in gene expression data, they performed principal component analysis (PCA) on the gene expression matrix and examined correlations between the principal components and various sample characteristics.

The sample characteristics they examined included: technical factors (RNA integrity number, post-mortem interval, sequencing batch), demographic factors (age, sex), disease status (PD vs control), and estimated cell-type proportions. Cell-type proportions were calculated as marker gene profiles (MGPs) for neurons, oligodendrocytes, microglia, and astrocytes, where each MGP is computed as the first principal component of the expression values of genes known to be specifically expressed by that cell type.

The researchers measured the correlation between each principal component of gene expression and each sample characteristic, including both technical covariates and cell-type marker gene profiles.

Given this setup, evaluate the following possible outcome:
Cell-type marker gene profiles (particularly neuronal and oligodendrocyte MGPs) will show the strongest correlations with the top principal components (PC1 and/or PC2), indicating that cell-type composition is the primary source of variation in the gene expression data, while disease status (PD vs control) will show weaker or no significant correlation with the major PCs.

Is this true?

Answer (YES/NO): NO